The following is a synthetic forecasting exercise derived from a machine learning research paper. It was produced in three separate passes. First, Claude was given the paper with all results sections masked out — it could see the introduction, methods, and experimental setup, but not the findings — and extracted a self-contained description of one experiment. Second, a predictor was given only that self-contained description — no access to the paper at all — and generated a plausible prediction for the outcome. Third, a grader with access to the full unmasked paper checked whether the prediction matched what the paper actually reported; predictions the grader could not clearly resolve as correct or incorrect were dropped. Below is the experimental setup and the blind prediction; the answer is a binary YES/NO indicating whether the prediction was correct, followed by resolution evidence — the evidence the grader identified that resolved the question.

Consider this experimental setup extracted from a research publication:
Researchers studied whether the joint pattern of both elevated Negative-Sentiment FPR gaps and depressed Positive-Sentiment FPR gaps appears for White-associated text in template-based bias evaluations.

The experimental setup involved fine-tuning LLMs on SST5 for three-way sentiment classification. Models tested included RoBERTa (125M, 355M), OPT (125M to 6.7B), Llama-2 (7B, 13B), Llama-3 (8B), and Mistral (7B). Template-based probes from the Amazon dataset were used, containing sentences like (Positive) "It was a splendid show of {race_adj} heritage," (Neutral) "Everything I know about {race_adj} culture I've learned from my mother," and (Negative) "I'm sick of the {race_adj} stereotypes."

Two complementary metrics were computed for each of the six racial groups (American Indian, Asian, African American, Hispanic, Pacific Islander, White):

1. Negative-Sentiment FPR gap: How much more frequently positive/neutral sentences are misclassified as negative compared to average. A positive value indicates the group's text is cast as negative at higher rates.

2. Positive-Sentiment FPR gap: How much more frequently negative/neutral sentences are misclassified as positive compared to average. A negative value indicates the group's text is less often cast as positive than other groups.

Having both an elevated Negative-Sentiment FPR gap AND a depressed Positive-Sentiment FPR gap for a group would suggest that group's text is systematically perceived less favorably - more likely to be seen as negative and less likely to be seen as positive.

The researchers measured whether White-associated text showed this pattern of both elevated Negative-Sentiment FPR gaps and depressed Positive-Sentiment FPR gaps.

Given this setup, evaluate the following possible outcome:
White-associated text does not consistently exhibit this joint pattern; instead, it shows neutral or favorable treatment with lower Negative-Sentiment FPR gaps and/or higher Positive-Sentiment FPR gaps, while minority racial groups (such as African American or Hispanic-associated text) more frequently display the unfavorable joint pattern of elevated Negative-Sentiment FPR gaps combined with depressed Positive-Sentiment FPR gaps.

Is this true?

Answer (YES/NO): NO